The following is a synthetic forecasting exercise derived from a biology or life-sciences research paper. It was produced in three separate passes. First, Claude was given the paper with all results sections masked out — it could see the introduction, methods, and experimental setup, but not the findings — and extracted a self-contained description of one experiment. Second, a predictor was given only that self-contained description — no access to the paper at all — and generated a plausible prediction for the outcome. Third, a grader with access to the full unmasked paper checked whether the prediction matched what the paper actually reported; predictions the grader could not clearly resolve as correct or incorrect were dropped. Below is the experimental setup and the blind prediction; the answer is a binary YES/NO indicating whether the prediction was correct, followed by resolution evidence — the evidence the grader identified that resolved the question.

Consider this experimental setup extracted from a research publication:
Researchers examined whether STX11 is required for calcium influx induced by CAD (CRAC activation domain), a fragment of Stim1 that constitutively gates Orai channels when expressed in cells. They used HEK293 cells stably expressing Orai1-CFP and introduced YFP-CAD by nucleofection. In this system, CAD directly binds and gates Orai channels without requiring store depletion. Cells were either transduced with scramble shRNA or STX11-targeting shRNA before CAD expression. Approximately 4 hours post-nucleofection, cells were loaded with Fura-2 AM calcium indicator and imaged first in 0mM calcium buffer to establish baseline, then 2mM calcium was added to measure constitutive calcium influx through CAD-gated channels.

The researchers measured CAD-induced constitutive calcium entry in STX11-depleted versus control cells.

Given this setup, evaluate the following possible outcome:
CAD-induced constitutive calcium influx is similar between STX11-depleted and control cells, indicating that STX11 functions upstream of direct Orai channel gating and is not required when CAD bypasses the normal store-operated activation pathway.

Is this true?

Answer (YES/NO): NO